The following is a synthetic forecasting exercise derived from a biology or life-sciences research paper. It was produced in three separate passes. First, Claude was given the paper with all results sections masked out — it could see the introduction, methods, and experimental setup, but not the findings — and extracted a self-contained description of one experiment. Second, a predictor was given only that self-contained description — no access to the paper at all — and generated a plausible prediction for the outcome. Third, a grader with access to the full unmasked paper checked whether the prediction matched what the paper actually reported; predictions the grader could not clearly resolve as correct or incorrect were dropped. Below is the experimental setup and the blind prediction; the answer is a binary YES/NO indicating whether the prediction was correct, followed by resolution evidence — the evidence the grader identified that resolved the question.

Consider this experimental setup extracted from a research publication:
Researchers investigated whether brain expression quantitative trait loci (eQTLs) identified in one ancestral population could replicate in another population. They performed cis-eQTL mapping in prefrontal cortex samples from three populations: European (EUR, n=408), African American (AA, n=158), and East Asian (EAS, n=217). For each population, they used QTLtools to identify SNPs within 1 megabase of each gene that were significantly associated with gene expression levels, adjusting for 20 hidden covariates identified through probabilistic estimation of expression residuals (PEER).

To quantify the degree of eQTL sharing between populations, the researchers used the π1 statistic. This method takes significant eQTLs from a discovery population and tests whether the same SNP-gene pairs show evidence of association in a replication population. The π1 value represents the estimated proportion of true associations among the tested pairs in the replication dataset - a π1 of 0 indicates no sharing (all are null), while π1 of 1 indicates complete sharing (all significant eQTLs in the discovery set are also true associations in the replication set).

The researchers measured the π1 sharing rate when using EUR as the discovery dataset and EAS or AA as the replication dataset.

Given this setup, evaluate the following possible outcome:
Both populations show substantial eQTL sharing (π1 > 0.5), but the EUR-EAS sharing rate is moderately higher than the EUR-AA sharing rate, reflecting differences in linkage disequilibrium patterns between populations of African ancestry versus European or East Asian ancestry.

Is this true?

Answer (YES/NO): NO